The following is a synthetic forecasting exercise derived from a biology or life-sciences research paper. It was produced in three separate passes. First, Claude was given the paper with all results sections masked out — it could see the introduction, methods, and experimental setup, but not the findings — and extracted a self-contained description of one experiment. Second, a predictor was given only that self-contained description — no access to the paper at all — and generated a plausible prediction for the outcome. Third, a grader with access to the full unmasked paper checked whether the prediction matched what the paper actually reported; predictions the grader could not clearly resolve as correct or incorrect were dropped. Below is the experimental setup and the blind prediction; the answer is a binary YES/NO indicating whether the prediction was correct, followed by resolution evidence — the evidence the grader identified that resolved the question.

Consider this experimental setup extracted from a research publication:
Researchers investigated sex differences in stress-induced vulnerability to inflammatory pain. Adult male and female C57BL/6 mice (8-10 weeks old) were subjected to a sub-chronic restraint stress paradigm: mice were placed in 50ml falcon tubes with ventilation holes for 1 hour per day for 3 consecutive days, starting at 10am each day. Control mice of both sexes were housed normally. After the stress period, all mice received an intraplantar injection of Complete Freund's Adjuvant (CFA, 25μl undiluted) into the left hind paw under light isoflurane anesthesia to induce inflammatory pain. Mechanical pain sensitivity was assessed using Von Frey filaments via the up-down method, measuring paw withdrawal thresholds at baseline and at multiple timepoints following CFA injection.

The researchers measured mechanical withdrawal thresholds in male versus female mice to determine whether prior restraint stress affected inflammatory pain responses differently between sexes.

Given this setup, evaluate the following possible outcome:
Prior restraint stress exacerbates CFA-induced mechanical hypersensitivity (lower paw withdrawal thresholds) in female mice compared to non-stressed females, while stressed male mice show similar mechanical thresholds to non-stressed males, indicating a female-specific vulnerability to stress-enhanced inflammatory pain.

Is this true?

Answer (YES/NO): NO